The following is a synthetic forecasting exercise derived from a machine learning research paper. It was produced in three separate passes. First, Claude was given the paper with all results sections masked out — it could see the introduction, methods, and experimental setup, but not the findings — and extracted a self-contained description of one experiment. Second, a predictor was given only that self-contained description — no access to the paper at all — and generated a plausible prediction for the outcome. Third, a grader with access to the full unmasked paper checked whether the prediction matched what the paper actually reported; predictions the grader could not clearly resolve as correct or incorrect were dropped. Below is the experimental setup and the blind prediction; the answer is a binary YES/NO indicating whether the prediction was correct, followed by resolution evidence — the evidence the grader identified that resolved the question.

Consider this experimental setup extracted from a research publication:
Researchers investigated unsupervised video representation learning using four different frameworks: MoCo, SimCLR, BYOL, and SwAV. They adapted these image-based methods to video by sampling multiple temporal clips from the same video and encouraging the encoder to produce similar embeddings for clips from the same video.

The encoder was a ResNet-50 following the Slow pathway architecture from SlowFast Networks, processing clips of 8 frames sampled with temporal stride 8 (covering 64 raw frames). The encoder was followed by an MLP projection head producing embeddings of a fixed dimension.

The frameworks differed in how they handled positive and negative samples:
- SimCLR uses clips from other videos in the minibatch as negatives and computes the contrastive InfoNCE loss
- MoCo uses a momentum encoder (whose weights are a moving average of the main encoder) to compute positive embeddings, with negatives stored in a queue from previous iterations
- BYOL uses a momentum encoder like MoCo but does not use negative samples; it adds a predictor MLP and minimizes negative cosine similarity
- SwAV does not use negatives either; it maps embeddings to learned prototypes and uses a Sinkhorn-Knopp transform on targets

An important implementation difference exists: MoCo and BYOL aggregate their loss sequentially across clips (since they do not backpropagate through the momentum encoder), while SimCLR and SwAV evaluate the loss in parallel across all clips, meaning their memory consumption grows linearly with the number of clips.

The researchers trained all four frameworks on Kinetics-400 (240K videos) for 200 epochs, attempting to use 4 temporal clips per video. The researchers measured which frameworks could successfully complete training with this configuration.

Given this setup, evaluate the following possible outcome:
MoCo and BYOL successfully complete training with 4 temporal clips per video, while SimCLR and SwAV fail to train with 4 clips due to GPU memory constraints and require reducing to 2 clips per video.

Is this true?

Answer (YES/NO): NO